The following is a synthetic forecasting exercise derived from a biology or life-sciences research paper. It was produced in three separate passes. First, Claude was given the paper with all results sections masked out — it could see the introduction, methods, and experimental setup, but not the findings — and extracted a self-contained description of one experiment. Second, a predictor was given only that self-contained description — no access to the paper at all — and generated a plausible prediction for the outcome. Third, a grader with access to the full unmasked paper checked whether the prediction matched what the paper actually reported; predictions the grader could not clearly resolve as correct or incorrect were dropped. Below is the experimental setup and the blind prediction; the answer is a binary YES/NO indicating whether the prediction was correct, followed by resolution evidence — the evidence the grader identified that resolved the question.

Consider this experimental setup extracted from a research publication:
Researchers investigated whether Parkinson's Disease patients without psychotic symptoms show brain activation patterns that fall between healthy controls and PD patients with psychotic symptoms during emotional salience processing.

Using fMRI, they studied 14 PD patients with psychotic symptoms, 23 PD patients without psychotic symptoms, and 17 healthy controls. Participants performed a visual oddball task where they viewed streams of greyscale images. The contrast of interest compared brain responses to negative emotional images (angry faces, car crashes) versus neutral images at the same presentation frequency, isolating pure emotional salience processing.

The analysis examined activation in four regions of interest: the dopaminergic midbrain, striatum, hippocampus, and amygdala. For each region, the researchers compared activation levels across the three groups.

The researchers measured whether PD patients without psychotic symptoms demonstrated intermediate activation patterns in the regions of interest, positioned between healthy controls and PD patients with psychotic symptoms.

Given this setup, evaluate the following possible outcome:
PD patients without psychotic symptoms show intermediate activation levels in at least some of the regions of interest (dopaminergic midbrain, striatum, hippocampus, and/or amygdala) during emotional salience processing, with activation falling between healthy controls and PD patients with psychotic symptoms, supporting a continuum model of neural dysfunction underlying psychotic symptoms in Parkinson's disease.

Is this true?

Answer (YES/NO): NO